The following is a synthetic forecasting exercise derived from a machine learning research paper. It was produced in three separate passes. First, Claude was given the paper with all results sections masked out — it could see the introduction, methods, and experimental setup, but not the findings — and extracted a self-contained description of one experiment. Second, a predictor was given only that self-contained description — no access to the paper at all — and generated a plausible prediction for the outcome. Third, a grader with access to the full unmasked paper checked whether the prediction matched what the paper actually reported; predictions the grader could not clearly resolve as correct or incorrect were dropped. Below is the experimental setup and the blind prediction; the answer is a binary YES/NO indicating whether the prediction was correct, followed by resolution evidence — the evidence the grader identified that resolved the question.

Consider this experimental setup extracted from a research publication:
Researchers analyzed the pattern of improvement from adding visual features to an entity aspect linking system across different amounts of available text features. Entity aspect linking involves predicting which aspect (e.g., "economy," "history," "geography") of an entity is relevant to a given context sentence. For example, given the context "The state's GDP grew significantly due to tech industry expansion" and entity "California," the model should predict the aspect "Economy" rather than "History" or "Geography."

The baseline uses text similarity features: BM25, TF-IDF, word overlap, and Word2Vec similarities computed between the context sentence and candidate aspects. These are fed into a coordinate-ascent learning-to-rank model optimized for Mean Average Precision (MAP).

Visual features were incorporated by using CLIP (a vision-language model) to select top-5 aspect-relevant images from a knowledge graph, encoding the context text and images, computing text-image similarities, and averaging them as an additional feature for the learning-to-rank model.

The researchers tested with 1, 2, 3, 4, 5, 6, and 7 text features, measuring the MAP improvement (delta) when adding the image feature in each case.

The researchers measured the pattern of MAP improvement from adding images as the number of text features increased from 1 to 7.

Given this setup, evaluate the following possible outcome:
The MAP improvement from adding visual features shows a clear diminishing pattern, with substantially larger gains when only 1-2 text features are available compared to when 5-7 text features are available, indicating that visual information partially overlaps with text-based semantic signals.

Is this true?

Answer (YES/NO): YES